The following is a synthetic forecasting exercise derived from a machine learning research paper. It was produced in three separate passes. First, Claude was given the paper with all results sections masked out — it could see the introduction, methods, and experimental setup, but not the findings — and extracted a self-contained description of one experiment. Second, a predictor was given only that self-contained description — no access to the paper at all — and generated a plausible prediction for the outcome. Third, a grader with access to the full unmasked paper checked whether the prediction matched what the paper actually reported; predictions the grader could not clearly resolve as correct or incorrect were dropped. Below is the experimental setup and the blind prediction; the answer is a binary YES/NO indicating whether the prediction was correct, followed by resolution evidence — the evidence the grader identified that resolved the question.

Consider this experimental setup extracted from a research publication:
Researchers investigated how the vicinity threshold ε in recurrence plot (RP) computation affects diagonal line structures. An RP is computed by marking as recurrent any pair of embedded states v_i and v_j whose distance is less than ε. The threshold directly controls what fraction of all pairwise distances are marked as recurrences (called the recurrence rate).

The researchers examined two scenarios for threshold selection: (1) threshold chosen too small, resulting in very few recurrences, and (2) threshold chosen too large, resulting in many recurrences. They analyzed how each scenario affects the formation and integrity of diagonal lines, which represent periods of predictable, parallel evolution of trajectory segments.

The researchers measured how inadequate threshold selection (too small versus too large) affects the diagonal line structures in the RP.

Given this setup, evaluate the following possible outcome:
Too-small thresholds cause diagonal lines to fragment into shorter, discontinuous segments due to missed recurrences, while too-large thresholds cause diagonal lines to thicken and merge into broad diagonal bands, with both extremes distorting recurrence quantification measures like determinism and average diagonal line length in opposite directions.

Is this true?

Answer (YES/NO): NO